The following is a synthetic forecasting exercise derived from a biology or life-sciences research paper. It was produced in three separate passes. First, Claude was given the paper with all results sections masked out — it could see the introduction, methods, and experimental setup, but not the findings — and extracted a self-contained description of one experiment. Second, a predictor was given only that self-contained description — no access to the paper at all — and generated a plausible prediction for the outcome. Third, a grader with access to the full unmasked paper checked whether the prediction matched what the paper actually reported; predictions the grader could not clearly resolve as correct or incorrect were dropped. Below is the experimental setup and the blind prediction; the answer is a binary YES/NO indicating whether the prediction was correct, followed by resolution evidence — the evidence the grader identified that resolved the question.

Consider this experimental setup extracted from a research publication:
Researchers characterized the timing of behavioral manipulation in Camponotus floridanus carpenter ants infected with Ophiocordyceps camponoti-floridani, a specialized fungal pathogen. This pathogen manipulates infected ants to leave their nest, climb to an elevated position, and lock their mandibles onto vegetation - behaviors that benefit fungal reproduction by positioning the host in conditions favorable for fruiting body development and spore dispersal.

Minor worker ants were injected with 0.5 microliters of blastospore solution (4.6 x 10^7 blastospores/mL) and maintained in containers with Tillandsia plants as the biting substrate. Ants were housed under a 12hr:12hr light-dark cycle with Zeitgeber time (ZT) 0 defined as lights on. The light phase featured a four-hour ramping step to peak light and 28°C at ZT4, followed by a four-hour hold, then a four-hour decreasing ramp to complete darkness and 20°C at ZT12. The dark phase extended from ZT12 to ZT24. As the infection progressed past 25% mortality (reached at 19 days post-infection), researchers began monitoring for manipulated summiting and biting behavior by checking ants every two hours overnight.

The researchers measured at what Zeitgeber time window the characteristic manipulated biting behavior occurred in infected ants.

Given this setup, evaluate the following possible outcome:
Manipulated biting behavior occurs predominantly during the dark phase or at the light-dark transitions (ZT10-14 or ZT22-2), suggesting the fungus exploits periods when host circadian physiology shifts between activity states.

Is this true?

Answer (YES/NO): YES